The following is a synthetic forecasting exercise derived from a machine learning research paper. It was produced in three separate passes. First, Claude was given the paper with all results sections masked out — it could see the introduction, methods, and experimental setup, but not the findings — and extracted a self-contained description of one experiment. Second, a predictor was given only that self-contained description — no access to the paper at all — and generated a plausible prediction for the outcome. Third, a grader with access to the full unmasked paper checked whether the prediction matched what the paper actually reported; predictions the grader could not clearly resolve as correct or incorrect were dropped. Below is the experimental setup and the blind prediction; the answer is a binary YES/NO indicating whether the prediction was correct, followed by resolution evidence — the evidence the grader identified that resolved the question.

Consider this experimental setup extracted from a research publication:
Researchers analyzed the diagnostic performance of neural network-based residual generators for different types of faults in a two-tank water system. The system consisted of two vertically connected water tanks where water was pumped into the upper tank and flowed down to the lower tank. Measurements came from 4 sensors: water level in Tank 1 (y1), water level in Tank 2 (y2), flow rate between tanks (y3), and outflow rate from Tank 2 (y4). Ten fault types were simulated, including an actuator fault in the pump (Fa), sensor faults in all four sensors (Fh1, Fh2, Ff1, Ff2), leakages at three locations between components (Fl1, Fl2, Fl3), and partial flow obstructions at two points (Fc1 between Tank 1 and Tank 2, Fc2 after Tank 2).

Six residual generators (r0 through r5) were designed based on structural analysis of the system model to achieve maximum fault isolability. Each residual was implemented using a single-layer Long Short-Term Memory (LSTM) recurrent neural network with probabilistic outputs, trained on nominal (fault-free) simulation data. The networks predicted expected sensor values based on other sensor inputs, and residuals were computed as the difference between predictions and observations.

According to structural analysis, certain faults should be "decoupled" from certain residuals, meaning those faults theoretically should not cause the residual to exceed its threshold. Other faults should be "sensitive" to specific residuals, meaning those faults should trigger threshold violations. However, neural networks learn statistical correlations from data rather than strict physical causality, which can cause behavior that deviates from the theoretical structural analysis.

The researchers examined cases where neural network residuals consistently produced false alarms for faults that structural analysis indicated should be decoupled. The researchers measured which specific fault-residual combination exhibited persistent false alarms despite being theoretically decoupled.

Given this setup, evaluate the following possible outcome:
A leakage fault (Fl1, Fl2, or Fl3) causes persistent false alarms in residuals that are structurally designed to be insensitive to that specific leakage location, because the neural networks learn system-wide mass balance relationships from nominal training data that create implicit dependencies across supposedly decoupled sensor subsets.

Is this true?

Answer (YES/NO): NO